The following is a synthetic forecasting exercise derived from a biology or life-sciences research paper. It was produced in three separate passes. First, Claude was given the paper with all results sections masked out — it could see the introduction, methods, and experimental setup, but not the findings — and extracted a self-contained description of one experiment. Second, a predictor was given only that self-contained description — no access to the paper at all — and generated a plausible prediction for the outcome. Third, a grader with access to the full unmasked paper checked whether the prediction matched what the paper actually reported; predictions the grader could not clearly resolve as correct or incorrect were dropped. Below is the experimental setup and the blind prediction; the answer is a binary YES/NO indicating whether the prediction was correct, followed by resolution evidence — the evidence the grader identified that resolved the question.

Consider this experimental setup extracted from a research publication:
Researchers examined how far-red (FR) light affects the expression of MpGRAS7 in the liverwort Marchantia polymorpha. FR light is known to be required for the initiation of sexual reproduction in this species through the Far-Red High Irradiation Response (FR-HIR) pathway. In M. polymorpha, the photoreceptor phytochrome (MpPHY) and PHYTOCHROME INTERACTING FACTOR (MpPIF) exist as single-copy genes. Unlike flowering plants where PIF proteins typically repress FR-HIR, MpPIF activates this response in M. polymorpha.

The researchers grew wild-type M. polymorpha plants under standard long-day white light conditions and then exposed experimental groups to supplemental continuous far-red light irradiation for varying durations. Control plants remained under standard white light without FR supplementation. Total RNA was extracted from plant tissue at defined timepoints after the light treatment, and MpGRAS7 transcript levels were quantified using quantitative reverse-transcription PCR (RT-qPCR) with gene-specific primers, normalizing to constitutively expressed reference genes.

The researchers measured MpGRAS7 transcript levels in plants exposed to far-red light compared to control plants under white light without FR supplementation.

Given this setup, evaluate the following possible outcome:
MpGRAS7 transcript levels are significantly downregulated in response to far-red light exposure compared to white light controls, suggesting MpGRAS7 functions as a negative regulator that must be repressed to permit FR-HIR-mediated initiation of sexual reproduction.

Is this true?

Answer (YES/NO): NO